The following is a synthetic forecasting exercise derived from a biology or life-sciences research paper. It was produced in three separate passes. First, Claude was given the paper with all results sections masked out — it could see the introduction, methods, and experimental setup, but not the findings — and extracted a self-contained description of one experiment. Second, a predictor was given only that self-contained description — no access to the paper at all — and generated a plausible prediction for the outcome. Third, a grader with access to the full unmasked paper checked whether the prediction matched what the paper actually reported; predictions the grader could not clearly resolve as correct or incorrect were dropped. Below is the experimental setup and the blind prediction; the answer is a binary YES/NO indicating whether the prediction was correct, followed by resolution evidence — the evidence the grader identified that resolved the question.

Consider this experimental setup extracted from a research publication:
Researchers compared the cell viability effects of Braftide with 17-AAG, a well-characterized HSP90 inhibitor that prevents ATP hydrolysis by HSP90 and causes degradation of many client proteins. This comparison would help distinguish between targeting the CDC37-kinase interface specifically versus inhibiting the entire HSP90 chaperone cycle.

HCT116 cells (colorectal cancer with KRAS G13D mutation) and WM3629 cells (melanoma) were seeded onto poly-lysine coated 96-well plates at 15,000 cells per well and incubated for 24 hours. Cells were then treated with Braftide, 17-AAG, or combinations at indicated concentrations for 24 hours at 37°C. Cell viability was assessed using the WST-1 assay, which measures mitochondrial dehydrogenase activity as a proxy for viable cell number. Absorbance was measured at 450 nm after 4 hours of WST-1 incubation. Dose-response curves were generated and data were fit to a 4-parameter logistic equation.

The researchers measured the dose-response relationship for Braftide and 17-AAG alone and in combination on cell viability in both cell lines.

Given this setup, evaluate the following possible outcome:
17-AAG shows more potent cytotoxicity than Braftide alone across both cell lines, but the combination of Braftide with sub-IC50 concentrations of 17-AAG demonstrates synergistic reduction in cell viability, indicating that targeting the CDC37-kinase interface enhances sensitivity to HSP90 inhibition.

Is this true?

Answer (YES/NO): NO